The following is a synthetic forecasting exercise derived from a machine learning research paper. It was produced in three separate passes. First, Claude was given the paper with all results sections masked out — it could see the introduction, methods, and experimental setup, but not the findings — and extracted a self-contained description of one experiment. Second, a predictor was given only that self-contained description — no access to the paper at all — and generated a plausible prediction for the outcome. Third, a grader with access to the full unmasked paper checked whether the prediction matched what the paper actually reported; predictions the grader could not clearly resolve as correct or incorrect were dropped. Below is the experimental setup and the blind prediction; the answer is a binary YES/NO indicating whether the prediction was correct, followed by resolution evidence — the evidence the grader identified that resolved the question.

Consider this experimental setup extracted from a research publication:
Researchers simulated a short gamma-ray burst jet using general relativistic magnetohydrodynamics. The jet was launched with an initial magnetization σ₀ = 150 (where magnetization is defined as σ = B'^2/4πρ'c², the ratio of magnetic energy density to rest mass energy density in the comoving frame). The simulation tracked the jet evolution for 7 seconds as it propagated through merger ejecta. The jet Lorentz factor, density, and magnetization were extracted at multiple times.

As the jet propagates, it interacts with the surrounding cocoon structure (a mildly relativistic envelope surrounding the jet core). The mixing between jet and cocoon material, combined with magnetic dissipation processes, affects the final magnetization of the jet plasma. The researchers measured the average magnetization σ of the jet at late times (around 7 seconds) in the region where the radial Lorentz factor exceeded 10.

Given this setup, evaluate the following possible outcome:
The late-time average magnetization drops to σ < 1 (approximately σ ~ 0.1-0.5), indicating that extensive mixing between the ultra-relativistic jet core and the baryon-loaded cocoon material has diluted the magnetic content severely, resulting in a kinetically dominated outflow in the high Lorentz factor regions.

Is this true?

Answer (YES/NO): YES